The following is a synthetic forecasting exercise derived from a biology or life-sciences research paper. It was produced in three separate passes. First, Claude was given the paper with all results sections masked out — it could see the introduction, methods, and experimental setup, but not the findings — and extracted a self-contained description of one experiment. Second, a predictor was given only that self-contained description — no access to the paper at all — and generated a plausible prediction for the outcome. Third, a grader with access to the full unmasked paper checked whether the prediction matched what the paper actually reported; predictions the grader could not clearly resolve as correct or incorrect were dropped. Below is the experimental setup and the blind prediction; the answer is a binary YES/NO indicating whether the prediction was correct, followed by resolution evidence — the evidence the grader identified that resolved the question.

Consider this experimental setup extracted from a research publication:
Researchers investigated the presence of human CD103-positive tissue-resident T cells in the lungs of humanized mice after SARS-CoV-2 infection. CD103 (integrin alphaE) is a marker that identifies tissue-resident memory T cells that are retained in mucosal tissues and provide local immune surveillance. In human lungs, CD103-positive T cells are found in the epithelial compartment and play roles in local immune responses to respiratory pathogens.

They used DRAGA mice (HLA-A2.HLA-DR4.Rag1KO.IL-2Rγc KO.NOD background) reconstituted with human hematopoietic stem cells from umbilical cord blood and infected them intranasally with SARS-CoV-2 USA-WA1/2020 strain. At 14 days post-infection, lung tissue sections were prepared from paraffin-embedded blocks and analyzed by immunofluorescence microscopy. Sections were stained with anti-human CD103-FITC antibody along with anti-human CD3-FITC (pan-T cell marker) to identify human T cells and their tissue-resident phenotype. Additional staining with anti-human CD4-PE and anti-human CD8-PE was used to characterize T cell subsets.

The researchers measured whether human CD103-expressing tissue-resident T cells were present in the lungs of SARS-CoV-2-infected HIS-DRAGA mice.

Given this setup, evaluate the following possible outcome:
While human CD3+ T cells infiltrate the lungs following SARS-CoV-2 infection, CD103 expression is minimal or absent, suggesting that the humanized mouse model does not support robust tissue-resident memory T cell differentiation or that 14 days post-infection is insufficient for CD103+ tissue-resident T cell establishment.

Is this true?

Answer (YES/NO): NO